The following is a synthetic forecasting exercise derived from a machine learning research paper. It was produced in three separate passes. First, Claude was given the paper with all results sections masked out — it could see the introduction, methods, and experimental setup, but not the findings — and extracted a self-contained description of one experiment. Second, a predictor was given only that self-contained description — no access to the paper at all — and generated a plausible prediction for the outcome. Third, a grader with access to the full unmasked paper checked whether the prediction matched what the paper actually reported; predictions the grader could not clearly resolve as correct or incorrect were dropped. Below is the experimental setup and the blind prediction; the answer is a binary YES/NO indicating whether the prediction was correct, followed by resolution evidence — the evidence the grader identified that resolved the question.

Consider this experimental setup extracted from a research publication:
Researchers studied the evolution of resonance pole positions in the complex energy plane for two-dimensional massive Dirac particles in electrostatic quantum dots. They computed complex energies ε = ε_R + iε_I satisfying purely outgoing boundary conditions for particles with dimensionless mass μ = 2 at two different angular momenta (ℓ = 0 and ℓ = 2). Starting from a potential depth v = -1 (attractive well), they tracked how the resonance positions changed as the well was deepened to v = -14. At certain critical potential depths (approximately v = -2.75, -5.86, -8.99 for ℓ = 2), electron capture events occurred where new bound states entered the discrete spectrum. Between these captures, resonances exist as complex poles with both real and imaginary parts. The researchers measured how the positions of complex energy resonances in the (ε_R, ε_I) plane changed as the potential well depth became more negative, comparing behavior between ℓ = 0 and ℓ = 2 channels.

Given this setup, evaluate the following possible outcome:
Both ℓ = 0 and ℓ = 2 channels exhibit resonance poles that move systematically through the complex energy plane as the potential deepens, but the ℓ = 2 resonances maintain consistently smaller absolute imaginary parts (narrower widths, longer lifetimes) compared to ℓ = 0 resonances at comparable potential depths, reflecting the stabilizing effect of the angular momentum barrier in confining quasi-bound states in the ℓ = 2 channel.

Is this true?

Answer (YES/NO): NO